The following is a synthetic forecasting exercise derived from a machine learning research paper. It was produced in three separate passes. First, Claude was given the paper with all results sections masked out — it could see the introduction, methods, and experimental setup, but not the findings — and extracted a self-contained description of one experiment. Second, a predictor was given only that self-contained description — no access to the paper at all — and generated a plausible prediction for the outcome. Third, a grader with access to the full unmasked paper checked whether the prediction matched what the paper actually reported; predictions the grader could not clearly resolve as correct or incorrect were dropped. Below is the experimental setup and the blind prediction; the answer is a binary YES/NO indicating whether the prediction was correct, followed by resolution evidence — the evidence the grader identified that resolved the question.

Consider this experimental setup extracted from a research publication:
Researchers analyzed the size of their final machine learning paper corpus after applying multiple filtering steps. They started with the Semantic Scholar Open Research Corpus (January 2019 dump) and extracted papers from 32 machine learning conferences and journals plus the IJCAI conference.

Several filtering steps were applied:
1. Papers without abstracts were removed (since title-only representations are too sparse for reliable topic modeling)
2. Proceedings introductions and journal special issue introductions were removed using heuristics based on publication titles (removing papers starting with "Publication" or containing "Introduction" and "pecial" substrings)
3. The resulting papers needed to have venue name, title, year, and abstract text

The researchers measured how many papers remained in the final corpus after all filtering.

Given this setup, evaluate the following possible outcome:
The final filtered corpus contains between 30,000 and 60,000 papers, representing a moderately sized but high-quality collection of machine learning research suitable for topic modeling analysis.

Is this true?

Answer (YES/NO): NO